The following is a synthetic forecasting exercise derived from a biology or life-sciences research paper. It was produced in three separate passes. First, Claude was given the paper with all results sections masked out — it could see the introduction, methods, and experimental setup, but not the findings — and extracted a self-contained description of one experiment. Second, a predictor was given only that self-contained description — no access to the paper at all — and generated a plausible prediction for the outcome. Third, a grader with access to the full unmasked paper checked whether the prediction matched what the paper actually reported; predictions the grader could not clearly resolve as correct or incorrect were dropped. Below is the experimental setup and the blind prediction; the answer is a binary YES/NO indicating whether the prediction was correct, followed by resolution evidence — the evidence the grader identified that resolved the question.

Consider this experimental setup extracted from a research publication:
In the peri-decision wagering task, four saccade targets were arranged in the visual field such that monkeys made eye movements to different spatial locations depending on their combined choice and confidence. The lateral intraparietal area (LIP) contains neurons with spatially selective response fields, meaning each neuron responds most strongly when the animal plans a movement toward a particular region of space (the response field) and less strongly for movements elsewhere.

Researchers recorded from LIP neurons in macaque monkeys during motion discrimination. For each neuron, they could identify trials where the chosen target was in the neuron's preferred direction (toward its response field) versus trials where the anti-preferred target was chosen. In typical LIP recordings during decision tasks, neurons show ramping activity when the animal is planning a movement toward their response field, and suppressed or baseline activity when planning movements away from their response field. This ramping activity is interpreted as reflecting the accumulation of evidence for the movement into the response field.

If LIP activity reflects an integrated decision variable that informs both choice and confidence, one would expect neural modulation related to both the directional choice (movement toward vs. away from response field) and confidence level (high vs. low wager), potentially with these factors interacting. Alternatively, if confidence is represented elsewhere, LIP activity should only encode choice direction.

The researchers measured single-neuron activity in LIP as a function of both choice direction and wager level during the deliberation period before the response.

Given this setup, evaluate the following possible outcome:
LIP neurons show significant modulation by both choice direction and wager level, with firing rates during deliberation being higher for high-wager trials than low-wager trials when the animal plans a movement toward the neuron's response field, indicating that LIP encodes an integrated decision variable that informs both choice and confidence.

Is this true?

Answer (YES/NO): NO